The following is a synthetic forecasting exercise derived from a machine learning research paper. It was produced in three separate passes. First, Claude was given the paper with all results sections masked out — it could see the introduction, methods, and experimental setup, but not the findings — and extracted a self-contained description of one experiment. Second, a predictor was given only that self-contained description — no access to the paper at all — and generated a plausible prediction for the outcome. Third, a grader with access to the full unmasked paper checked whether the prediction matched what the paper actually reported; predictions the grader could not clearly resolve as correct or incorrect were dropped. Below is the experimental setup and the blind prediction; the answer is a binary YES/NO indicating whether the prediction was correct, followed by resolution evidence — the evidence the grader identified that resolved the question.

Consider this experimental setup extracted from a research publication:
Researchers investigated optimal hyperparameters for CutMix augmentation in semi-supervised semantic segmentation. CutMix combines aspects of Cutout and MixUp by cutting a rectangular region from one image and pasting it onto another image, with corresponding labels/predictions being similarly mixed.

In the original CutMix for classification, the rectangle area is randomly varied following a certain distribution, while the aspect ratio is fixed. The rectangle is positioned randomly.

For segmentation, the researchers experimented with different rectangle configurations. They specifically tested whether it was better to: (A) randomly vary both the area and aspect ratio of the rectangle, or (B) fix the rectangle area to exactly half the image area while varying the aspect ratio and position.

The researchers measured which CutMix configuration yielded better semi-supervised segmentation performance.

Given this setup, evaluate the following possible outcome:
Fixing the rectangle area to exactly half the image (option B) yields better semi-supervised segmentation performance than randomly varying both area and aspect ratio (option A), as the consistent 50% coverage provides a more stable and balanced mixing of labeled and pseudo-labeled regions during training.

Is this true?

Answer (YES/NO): YES